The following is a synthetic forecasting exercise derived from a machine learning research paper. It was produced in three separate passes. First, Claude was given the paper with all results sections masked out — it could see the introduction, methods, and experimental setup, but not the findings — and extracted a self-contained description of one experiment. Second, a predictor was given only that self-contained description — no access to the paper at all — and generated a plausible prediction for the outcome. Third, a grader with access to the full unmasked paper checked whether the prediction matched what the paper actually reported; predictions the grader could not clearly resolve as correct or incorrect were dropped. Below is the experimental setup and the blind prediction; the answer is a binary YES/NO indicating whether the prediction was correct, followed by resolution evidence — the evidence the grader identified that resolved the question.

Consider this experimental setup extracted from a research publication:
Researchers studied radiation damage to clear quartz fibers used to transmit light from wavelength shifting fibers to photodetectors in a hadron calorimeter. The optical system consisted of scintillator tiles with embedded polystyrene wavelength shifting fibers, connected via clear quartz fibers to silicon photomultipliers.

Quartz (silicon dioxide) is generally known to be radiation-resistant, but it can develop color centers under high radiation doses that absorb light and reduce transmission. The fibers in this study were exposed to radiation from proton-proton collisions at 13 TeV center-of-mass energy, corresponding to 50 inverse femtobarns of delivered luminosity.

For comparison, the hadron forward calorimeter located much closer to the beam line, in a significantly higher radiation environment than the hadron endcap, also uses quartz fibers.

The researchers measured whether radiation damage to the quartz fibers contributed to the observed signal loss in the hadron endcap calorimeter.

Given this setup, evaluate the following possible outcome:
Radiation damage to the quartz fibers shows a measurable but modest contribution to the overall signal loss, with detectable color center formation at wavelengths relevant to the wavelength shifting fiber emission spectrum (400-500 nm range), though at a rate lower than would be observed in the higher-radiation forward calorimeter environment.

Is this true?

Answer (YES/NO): NO